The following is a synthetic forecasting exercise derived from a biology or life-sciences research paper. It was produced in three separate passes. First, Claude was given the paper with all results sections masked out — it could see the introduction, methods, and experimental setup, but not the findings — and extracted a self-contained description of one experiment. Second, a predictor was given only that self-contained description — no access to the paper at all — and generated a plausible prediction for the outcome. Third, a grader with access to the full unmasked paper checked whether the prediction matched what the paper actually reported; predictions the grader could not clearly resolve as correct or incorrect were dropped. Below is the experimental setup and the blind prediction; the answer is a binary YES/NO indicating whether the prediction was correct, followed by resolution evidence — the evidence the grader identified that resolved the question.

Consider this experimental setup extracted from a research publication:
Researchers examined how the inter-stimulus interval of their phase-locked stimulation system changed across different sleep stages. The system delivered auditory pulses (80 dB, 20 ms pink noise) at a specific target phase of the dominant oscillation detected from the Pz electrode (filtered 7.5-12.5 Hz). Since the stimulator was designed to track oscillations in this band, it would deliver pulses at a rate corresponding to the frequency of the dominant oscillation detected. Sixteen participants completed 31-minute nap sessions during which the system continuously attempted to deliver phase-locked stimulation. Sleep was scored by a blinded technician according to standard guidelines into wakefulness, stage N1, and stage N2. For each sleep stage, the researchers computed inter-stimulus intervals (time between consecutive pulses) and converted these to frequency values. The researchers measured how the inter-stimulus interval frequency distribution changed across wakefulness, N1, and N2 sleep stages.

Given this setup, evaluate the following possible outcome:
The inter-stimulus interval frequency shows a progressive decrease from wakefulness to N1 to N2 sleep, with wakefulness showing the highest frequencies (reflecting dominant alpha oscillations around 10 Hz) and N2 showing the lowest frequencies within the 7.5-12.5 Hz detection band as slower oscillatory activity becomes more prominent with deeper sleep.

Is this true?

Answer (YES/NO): NO